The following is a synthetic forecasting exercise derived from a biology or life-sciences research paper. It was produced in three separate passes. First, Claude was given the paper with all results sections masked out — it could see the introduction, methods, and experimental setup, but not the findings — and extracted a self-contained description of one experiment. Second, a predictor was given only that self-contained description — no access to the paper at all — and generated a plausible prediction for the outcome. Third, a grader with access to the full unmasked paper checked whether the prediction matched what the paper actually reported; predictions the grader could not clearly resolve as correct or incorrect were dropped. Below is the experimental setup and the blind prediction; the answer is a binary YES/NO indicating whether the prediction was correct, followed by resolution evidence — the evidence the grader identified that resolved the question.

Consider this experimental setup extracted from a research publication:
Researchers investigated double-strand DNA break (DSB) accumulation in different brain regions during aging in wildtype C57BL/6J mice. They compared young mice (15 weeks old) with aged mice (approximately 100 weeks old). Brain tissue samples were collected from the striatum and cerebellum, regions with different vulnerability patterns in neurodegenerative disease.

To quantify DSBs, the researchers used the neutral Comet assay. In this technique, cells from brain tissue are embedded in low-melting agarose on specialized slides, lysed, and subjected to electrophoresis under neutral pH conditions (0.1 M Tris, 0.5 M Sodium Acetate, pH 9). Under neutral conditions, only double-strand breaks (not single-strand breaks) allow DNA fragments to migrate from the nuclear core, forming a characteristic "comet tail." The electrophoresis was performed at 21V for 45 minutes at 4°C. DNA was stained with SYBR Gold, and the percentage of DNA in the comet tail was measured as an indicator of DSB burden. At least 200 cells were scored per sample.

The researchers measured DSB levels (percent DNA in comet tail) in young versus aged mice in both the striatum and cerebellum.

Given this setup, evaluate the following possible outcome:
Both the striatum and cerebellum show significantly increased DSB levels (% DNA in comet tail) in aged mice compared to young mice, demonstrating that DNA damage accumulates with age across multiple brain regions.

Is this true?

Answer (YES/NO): NO